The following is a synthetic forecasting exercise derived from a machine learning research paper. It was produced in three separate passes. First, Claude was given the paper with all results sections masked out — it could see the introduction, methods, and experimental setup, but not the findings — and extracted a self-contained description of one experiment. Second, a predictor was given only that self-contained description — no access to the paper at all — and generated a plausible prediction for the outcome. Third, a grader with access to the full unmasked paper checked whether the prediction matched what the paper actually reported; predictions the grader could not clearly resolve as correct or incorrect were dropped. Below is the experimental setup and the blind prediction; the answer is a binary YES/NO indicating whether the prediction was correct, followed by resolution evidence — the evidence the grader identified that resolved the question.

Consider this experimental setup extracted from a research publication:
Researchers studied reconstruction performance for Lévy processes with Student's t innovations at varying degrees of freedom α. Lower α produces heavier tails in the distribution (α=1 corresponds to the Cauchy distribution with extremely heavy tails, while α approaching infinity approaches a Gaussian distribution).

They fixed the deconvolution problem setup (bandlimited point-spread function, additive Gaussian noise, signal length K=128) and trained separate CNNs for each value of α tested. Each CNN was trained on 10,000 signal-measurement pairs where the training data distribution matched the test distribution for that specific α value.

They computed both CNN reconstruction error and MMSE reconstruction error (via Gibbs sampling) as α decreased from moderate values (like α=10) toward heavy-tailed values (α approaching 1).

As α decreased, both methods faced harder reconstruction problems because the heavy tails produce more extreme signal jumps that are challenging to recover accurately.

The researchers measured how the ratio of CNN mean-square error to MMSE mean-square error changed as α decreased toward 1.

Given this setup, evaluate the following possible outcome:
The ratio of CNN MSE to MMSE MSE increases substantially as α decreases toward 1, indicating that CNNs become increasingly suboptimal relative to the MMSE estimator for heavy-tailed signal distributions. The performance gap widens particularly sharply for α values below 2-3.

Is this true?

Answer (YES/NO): YES